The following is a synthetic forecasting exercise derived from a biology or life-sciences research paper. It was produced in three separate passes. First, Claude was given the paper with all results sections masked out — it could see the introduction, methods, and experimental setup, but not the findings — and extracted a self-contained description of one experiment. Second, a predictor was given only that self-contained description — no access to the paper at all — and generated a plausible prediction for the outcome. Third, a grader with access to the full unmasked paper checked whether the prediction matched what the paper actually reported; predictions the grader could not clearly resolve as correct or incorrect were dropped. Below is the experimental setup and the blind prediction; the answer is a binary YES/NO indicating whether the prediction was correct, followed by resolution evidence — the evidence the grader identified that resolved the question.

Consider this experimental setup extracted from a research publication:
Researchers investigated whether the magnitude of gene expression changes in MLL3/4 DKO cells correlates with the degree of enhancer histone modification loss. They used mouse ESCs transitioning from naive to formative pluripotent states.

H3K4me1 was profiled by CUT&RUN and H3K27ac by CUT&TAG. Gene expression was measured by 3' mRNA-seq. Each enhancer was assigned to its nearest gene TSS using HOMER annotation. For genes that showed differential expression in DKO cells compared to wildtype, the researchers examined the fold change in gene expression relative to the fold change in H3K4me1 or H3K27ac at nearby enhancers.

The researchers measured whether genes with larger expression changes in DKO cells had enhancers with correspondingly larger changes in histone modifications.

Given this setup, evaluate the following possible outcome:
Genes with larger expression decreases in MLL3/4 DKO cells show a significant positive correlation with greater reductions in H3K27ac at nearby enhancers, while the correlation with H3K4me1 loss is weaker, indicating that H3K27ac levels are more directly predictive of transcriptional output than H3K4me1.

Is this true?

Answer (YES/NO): NO